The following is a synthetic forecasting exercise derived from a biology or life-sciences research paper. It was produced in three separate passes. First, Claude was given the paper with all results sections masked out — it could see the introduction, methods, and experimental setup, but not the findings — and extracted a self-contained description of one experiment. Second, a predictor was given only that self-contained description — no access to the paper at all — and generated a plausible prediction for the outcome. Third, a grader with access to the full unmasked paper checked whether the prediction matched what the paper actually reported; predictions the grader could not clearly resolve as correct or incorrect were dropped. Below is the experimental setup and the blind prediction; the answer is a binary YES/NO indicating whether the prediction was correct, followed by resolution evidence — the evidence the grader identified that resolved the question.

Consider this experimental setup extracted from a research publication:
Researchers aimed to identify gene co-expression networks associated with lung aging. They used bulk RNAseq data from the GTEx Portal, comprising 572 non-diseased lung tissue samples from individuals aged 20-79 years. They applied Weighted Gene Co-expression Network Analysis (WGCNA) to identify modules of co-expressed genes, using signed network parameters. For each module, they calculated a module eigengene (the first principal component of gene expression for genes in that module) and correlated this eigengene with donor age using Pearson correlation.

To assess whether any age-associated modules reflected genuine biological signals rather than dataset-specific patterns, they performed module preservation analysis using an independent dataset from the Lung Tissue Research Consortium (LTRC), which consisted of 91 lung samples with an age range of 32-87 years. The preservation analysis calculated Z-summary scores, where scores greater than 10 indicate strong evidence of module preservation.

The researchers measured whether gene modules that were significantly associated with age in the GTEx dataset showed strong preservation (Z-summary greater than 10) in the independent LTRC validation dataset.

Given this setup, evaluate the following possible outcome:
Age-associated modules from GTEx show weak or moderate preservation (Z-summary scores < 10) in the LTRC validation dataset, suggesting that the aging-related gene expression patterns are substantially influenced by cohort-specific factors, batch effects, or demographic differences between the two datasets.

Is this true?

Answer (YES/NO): NO